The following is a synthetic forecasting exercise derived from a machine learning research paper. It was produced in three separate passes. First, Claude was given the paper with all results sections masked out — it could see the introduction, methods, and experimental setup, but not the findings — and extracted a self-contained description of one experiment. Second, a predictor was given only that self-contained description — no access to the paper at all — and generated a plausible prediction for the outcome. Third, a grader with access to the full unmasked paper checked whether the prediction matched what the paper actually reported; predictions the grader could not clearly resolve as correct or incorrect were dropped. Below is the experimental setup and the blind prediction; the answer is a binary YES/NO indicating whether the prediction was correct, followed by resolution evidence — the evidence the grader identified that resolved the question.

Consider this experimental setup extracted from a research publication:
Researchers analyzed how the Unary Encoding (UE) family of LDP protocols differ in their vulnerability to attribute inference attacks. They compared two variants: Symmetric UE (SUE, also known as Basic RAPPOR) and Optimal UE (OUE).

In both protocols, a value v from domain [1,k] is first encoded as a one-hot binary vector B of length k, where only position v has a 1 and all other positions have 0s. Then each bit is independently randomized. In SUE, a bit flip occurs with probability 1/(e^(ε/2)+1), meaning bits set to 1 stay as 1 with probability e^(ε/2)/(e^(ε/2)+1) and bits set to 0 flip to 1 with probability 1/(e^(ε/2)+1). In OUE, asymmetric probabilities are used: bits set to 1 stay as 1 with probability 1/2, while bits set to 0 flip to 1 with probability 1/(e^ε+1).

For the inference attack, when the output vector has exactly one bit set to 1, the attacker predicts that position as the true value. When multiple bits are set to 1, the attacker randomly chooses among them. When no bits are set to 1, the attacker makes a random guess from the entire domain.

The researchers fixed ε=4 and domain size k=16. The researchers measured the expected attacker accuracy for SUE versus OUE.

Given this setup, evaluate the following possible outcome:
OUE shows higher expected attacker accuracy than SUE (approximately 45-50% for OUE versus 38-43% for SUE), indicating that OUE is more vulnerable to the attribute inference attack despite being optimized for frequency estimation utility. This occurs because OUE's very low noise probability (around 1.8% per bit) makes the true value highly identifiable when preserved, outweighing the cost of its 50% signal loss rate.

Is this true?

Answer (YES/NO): NO